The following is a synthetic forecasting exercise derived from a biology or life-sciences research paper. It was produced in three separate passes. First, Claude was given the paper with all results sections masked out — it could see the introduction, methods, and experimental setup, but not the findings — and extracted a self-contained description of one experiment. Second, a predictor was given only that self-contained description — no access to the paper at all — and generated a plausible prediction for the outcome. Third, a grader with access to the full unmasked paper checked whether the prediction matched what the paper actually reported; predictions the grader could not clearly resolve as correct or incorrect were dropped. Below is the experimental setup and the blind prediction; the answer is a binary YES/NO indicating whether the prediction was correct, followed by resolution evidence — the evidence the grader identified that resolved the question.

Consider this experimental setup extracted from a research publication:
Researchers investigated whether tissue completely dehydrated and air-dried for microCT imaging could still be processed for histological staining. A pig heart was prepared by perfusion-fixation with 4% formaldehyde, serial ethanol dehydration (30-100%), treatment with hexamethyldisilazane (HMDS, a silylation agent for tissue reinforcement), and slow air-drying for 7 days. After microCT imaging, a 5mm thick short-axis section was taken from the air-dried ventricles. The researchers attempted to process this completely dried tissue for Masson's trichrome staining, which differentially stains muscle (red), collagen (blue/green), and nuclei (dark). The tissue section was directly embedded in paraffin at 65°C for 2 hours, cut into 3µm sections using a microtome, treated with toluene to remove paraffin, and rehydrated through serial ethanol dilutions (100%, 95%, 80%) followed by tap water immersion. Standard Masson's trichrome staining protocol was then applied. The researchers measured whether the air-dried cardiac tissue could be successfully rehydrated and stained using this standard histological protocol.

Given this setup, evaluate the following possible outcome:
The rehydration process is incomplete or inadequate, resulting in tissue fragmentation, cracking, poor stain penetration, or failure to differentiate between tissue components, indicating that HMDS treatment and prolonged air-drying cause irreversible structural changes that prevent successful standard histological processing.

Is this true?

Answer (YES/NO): NO